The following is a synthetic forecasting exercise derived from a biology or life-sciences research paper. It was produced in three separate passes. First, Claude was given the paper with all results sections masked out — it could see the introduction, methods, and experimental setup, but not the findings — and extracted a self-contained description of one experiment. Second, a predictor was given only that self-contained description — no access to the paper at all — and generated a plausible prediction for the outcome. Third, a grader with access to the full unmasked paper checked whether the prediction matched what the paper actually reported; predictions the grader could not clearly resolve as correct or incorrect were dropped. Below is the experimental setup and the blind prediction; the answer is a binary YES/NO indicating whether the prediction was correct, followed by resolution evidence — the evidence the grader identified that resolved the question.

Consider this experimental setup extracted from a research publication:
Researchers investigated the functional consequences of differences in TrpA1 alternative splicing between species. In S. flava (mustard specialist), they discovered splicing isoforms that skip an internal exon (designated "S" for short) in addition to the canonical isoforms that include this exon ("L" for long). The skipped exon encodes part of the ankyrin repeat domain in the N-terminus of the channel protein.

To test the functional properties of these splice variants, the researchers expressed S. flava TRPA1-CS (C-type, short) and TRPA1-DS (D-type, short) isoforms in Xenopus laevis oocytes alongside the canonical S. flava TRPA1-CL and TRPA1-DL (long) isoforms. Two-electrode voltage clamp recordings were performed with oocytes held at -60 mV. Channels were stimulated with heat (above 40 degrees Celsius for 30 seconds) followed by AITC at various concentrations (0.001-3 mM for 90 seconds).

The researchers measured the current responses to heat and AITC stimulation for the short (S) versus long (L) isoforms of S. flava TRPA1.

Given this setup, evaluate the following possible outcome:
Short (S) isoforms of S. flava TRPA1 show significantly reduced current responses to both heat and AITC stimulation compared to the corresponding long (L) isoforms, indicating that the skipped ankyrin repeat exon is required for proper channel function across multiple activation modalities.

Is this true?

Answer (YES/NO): YES